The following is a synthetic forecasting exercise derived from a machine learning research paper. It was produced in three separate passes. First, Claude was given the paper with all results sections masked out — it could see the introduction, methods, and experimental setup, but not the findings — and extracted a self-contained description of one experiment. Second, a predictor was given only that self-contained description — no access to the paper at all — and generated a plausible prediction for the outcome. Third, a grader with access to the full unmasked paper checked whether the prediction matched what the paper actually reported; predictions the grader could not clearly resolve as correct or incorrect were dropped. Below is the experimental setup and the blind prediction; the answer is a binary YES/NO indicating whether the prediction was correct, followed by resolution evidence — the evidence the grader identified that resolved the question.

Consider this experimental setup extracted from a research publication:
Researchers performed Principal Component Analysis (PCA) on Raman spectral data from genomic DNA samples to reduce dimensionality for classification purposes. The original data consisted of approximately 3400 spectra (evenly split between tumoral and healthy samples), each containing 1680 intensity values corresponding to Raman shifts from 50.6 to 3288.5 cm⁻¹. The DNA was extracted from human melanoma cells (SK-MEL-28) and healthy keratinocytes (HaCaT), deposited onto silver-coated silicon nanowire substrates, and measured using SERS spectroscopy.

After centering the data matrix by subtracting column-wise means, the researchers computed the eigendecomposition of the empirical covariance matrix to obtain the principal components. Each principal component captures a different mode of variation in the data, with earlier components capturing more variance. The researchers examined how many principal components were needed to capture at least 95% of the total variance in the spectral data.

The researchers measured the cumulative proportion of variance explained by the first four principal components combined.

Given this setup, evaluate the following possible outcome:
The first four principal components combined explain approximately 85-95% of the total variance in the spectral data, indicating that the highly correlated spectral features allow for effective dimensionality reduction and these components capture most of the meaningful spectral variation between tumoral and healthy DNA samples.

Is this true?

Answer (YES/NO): NO